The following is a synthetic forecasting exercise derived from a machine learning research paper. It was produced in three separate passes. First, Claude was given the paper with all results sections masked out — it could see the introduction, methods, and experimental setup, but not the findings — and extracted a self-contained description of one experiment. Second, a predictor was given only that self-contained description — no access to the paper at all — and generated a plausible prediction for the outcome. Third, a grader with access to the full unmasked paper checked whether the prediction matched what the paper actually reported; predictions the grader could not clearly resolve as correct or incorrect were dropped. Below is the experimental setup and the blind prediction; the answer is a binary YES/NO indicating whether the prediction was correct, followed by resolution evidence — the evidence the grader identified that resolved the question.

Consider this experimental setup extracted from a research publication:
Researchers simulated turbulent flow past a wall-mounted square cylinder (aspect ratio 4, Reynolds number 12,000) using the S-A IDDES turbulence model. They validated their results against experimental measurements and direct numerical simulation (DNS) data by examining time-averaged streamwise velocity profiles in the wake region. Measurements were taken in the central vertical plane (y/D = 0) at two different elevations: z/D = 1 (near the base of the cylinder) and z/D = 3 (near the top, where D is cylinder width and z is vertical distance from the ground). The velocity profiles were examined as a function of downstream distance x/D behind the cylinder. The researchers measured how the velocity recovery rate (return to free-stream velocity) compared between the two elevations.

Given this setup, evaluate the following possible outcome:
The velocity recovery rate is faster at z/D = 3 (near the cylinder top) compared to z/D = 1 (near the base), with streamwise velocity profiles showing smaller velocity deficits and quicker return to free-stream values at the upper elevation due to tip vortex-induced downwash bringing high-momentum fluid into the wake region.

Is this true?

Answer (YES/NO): YES